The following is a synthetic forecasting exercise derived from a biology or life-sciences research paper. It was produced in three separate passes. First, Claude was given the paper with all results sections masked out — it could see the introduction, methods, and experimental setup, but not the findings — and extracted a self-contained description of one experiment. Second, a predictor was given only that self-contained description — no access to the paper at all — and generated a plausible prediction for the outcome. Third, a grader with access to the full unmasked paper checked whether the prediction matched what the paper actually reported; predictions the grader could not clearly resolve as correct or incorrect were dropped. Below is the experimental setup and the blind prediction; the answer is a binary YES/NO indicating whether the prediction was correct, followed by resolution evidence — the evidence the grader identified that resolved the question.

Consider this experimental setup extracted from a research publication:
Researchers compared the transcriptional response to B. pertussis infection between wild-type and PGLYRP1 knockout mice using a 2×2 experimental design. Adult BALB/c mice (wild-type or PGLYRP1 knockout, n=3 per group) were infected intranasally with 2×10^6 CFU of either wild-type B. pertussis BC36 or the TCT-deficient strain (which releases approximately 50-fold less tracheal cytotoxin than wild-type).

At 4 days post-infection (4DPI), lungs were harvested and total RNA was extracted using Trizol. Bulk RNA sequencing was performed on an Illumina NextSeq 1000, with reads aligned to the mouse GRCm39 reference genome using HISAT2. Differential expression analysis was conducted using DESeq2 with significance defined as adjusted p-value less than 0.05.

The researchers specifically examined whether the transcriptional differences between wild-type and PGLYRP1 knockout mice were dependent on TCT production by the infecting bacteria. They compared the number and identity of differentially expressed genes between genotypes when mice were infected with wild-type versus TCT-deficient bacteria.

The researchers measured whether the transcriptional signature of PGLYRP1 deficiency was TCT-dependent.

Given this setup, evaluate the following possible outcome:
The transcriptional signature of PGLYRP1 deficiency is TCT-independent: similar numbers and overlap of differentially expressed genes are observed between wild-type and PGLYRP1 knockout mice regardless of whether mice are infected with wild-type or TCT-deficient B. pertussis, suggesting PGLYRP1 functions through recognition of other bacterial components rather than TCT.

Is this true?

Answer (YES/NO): NO